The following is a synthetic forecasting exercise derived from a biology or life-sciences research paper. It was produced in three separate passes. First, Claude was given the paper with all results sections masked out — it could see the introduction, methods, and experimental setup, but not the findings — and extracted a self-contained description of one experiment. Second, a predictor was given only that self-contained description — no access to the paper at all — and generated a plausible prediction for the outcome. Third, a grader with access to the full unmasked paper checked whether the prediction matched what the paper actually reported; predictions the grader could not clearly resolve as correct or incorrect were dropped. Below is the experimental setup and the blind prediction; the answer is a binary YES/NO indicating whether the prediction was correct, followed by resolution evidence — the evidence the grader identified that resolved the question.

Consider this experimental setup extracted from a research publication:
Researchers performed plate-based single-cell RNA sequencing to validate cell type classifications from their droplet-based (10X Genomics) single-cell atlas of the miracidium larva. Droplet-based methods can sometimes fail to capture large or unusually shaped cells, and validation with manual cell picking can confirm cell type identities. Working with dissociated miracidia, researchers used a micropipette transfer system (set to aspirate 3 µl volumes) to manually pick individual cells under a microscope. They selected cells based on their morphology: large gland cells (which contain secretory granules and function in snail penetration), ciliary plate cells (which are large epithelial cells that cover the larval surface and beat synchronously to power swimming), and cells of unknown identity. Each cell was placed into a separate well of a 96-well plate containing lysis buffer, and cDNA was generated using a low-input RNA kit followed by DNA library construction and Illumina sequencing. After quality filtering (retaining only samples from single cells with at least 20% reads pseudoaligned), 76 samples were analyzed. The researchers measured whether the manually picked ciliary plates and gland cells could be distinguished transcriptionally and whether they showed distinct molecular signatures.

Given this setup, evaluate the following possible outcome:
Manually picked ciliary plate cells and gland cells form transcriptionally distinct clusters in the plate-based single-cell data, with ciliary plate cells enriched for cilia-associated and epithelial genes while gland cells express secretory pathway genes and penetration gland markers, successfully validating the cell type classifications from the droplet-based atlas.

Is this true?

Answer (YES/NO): NO